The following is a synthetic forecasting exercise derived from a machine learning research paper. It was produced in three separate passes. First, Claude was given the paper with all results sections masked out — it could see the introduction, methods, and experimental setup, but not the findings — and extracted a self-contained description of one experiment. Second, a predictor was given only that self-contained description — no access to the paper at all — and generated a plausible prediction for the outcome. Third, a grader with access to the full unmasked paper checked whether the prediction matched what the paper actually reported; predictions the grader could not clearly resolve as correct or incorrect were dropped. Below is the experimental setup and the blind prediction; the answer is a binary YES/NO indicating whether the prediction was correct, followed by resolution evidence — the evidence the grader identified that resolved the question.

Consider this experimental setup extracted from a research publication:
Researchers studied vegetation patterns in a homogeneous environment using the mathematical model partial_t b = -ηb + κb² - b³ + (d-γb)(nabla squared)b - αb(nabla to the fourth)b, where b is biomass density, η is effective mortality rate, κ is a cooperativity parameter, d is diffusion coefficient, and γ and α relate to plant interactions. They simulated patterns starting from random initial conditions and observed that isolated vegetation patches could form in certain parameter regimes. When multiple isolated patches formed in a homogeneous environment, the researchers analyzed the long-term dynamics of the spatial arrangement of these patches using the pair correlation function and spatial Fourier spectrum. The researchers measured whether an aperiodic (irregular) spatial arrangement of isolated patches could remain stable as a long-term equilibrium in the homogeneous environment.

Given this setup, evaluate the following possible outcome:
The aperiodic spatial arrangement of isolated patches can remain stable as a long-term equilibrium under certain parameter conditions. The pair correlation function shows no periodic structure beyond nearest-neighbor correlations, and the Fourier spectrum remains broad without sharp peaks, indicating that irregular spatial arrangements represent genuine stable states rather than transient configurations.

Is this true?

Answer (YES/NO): NO